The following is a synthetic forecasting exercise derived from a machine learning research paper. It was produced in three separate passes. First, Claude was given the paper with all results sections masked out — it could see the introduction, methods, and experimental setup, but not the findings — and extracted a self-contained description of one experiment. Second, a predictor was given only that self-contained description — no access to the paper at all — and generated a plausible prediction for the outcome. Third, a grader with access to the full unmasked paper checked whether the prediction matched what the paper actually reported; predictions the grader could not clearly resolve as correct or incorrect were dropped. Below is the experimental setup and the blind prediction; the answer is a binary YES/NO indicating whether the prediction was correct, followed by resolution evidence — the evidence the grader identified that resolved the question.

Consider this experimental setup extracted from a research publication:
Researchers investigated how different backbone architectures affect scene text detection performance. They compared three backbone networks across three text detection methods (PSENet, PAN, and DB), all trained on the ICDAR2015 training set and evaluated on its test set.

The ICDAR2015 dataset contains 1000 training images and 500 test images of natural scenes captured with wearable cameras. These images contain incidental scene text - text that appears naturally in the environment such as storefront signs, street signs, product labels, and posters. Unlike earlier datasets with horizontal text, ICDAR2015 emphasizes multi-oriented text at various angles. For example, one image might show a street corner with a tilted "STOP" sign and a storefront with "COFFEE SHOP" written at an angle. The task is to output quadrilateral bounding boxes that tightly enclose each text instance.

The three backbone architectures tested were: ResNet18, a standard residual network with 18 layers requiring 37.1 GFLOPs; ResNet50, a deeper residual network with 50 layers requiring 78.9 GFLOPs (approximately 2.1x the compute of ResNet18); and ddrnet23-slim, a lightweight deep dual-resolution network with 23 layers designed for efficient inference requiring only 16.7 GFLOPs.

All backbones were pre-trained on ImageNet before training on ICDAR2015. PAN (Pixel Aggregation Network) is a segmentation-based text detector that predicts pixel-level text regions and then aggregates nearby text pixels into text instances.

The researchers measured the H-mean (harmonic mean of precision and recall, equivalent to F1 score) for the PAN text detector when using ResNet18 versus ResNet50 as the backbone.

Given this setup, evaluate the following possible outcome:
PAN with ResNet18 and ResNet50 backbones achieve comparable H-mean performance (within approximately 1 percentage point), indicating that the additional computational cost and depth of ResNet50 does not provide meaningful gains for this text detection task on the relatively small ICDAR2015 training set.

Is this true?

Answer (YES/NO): YES